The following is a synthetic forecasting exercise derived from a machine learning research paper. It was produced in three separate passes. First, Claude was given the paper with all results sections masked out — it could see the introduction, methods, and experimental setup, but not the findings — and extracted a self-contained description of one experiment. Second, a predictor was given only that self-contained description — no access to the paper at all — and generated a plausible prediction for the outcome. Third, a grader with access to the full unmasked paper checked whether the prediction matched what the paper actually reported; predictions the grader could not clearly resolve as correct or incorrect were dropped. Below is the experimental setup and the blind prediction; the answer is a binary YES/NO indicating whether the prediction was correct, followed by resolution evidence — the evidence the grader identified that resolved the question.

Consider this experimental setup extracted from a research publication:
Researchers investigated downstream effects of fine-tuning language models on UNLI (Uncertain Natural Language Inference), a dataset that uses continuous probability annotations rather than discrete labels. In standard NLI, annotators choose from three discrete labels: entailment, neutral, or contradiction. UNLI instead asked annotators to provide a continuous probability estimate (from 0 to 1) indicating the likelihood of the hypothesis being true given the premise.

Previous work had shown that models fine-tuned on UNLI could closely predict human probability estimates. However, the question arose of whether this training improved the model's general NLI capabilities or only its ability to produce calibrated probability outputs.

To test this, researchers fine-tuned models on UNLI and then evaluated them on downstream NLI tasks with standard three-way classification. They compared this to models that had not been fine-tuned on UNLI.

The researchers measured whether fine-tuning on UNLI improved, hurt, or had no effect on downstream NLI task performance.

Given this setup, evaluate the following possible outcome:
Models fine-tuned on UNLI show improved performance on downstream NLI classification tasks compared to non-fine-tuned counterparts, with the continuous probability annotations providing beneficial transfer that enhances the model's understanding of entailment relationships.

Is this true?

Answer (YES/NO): NO